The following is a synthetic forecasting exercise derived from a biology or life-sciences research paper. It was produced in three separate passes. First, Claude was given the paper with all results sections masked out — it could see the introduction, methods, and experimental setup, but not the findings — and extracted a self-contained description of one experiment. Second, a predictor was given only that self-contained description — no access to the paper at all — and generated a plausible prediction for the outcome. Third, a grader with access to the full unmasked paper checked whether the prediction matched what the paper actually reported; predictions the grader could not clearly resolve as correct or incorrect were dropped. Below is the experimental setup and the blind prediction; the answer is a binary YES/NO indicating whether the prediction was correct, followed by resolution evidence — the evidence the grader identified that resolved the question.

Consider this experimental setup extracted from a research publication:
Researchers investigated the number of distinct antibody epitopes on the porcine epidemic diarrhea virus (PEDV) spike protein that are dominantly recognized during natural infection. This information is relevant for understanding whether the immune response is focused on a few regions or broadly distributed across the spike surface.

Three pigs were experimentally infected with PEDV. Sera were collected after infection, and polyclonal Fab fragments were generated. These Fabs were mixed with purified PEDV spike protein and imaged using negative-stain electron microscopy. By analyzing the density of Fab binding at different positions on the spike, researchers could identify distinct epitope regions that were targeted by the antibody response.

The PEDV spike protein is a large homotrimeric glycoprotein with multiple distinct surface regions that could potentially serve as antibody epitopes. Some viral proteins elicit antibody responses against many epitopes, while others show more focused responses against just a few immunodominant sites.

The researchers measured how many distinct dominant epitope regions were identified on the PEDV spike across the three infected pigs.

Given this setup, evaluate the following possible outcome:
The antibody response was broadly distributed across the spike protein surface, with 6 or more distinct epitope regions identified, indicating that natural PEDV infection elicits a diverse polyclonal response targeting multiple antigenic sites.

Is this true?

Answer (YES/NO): NO